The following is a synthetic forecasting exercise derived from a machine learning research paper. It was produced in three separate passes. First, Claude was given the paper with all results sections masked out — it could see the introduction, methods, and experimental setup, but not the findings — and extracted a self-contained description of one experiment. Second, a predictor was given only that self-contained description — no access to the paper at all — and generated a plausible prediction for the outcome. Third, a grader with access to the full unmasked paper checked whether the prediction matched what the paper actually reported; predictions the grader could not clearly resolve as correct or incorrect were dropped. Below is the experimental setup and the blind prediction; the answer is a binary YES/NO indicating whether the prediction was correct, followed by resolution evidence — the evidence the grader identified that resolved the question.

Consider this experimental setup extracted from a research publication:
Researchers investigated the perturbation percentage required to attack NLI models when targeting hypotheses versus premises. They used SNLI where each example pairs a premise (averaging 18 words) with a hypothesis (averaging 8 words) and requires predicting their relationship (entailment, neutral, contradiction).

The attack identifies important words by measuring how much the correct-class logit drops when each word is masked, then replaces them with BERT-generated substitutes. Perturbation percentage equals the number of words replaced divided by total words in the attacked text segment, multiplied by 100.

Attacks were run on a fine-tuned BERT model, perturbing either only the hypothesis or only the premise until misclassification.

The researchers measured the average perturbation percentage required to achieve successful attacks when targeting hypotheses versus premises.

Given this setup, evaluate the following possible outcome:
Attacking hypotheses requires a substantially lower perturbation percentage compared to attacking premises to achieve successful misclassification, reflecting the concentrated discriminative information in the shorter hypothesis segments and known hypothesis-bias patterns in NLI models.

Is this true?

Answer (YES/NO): NO